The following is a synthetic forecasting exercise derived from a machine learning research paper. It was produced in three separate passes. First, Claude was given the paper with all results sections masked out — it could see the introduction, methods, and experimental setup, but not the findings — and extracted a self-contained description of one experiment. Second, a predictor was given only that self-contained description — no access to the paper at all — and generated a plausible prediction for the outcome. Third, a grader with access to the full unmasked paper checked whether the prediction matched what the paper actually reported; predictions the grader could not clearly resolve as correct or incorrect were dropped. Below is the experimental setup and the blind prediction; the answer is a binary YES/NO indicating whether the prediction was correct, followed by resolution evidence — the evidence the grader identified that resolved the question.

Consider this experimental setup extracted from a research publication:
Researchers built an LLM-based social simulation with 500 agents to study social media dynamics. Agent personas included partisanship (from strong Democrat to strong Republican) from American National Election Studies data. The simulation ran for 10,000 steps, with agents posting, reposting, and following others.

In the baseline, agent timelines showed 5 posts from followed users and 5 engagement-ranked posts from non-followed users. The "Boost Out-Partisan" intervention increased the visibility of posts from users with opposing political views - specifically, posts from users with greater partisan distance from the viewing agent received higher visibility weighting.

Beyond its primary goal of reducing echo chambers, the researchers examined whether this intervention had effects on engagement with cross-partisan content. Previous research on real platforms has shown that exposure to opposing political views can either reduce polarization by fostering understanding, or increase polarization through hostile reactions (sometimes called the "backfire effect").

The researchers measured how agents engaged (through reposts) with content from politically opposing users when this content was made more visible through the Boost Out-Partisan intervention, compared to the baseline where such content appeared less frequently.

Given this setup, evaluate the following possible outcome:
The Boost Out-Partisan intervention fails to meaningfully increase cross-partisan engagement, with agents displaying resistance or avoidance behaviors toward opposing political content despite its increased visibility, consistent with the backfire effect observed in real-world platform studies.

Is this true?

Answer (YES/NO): NO